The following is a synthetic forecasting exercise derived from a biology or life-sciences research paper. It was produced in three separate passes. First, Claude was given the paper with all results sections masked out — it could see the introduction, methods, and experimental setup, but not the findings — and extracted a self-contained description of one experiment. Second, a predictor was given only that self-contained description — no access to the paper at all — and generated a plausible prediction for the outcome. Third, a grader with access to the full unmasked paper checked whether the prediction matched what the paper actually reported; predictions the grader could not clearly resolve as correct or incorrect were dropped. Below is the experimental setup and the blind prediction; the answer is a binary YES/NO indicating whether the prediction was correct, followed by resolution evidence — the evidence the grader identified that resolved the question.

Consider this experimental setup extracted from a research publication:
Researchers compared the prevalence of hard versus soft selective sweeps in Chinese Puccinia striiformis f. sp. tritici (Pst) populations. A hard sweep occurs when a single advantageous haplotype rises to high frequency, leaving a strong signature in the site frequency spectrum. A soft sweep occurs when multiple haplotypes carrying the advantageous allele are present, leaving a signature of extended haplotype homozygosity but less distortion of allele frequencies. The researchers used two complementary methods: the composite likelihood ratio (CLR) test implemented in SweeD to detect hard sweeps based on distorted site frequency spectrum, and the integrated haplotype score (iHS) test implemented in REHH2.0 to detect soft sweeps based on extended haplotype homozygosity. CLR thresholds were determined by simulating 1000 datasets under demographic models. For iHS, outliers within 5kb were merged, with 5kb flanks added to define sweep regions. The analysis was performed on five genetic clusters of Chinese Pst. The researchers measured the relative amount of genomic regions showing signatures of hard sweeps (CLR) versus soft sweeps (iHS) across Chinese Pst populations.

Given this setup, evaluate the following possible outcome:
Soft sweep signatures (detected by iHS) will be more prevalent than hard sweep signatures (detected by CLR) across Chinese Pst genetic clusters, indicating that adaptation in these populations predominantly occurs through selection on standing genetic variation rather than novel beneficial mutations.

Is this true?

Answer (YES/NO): NO